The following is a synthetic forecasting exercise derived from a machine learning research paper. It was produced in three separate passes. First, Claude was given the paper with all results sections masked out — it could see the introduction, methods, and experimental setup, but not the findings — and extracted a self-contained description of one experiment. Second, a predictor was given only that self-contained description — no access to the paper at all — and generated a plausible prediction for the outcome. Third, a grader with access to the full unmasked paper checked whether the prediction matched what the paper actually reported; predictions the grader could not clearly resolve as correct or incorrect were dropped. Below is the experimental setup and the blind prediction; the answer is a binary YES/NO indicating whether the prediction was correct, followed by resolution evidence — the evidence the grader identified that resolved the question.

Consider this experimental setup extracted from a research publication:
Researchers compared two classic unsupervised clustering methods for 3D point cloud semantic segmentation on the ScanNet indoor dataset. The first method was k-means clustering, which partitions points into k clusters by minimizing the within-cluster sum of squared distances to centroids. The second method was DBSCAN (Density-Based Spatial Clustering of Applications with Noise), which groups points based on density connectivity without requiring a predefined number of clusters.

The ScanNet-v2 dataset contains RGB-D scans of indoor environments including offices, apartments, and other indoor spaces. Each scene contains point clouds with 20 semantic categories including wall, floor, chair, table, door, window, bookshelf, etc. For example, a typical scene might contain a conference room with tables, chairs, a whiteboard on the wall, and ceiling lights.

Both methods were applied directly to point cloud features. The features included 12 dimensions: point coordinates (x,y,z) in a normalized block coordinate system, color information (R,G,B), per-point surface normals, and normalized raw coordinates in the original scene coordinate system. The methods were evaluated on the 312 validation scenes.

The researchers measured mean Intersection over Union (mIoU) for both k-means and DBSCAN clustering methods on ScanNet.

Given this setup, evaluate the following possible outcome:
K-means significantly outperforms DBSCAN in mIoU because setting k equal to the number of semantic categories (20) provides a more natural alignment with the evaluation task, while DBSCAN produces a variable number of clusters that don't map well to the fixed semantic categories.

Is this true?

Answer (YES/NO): NO